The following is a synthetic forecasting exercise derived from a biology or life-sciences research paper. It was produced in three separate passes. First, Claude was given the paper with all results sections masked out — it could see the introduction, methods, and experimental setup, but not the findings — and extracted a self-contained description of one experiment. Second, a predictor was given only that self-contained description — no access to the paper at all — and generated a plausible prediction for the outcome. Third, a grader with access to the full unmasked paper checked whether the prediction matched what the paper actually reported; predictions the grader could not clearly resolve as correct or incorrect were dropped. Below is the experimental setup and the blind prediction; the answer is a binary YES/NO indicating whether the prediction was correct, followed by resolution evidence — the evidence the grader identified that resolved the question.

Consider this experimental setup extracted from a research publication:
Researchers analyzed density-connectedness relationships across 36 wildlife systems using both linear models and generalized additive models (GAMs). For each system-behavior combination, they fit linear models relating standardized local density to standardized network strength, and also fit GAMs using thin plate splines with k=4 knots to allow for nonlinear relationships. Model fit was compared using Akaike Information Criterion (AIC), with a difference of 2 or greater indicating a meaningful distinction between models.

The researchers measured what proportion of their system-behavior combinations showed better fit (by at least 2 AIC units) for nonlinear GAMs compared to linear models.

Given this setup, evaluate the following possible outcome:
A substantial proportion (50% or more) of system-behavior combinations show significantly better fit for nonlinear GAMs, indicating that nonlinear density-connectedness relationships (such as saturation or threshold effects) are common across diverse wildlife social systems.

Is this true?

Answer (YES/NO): YES